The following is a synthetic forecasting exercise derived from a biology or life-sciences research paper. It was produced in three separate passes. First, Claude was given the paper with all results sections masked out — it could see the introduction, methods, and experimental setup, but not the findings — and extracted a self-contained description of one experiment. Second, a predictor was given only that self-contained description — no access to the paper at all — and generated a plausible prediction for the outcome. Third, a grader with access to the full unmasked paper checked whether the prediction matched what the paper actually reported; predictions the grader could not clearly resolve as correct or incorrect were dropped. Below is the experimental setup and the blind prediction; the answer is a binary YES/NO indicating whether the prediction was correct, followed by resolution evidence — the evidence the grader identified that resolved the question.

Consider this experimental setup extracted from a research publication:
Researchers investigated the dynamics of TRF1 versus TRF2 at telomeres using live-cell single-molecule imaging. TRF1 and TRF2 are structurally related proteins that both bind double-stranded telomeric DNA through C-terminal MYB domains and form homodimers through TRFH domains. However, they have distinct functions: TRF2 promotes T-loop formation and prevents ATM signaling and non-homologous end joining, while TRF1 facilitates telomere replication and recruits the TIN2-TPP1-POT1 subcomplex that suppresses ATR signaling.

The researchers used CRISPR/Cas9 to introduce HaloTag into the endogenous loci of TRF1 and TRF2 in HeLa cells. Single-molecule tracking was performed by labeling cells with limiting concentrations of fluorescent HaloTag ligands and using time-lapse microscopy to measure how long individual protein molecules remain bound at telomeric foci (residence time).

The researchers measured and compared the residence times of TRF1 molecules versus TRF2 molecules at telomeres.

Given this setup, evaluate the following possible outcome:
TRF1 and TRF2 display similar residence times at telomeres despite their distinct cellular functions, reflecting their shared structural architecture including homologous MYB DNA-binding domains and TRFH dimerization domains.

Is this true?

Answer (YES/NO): NO